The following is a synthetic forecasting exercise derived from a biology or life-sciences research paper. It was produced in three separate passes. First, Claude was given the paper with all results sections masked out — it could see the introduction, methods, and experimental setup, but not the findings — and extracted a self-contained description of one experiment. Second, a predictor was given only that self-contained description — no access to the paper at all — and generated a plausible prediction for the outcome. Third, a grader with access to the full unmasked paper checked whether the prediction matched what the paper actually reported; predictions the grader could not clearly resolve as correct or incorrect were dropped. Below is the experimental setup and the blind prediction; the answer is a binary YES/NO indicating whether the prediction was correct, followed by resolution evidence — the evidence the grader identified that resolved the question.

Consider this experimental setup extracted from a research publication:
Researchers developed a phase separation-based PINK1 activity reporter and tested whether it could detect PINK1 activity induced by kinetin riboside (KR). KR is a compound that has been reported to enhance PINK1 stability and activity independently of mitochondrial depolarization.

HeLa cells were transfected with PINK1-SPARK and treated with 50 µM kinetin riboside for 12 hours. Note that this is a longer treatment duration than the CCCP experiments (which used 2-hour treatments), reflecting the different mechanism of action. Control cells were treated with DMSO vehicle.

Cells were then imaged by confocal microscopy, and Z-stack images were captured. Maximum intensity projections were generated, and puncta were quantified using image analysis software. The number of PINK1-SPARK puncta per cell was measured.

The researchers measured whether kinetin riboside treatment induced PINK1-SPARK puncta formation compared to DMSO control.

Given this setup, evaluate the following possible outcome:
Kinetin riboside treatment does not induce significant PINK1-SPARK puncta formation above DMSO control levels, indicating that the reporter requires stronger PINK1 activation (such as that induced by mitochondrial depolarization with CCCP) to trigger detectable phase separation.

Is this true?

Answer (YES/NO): NO